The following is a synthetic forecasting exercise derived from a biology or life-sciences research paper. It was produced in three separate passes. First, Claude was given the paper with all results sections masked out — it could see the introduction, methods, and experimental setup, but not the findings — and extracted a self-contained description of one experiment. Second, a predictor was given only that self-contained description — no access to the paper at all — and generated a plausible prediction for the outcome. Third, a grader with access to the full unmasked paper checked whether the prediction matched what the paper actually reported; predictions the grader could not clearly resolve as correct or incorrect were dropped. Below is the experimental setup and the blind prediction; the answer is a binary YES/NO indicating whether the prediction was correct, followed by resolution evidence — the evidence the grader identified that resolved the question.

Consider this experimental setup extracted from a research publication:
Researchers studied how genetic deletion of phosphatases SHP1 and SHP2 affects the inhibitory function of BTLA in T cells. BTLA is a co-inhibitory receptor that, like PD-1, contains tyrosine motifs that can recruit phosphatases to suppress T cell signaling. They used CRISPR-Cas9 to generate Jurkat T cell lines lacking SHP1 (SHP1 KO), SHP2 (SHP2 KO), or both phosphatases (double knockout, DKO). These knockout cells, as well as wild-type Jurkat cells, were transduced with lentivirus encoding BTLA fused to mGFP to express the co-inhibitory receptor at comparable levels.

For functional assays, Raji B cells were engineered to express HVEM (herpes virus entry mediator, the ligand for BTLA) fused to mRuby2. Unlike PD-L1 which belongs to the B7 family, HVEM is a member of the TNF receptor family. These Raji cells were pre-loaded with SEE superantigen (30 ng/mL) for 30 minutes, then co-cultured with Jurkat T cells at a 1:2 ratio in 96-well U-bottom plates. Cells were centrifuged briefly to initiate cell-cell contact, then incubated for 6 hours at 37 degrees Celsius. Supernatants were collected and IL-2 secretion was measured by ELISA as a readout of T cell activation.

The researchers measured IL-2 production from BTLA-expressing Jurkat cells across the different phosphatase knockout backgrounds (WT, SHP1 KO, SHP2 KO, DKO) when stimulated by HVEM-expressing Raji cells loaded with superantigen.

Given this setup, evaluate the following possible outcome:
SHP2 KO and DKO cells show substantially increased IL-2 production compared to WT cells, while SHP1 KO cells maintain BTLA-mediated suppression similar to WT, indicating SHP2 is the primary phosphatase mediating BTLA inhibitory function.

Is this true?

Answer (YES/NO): NO